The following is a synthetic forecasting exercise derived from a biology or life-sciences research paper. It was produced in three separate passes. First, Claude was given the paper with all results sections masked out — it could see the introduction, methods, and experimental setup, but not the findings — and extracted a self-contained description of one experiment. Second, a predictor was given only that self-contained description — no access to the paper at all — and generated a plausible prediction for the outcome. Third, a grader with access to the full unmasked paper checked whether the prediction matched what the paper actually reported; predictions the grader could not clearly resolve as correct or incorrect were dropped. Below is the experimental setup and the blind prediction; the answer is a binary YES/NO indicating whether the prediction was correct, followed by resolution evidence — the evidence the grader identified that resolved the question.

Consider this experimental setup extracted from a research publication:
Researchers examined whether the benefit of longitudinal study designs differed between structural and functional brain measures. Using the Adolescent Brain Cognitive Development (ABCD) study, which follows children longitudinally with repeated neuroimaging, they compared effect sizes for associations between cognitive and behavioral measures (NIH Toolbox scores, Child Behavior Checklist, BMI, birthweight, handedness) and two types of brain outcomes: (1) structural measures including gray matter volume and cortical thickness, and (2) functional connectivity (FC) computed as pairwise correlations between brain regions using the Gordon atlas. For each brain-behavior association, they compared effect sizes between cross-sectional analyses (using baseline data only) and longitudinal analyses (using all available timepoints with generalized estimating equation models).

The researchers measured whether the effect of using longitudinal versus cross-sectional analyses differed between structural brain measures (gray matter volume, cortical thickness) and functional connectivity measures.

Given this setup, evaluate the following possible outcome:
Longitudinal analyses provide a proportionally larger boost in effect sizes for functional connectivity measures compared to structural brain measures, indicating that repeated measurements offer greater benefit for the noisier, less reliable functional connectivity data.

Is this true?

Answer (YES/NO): YES